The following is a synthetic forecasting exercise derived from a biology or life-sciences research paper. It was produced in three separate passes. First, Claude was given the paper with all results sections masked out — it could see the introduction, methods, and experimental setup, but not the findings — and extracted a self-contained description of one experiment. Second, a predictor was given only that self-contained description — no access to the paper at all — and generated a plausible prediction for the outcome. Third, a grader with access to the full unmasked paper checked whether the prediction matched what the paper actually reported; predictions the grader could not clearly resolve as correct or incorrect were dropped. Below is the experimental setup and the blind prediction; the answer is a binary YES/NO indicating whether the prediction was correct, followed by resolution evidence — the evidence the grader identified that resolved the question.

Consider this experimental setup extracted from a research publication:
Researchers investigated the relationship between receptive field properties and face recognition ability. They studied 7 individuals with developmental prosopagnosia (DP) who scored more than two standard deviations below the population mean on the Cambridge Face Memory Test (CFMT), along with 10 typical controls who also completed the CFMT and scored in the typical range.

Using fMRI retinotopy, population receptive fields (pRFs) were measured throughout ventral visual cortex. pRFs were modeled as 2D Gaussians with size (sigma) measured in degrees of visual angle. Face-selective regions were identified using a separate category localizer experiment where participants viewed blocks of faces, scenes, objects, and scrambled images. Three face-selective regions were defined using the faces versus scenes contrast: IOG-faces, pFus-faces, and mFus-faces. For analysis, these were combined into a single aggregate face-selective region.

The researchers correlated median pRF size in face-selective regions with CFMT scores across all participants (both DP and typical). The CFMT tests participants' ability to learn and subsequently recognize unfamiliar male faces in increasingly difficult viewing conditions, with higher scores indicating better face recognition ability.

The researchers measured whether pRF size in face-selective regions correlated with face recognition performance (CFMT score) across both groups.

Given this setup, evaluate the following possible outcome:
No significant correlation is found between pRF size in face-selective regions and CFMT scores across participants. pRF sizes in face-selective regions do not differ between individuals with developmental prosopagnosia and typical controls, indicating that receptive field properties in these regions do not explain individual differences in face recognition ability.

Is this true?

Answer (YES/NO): NO